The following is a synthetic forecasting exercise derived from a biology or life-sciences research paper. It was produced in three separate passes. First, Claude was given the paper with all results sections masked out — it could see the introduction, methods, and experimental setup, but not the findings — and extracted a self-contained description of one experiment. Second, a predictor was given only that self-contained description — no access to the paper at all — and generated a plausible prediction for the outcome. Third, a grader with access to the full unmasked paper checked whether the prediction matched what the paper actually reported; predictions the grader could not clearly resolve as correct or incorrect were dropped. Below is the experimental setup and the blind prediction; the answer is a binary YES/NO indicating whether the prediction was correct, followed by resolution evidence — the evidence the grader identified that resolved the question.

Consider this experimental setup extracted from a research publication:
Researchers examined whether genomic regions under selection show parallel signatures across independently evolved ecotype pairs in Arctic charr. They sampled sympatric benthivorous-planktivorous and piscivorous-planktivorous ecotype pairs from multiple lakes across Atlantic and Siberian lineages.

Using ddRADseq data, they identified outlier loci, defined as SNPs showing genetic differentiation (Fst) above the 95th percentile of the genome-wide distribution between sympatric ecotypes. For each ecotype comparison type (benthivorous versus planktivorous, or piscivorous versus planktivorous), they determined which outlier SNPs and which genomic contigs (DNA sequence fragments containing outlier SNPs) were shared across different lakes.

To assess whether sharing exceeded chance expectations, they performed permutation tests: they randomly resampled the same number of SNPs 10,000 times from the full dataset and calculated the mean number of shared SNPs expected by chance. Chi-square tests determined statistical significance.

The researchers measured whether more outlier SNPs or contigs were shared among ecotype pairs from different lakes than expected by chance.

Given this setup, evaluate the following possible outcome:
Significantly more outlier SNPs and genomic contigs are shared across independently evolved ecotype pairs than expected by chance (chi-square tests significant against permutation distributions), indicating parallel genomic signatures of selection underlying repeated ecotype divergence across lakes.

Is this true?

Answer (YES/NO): NO